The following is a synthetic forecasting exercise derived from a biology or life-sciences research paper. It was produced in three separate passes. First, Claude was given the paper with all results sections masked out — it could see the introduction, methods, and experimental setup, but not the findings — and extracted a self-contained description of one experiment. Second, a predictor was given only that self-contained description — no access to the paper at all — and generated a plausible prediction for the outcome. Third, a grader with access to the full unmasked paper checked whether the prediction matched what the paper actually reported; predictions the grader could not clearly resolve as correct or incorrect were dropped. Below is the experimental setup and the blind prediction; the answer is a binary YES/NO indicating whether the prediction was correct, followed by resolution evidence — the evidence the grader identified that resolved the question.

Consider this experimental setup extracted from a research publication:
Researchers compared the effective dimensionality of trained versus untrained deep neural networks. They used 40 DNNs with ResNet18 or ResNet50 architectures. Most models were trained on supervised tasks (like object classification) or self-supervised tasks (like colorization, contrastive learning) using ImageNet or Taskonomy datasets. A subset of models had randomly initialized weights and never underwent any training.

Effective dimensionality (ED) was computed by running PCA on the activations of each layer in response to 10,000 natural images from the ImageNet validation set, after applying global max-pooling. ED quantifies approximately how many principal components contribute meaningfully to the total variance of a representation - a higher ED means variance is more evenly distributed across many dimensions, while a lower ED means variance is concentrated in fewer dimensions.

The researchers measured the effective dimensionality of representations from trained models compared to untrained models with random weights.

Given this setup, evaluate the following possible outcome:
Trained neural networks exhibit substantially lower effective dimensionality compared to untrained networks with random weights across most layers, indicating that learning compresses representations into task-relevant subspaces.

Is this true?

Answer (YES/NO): NO